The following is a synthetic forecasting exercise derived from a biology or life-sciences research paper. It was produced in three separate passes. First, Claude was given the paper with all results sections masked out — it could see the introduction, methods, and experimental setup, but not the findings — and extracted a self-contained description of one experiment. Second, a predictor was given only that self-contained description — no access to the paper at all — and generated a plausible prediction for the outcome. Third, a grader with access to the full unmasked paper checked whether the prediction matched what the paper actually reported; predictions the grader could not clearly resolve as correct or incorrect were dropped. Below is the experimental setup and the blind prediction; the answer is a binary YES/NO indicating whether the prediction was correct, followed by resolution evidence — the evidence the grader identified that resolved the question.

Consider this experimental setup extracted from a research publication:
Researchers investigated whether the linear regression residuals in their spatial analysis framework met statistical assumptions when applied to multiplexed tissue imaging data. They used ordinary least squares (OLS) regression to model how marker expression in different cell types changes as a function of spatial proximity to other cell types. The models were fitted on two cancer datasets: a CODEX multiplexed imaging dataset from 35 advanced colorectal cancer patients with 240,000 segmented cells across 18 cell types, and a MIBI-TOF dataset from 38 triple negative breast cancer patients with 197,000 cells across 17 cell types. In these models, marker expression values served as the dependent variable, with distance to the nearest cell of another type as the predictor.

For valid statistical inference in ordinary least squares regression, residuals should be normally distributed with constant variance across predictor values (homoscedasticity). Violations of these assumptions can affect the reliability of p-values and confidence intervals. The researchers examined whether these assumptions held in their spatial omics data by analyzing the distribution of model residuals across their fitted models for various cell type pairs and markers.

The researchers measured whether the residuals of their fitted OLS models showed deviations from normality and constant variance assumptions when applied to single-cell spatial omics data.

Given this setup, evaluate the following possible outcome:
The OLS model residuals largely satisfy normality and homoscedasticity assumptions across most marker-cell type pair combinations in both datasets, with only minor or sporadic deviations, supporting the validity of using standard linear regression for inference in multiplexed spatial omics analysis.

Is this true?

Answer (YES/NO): NO